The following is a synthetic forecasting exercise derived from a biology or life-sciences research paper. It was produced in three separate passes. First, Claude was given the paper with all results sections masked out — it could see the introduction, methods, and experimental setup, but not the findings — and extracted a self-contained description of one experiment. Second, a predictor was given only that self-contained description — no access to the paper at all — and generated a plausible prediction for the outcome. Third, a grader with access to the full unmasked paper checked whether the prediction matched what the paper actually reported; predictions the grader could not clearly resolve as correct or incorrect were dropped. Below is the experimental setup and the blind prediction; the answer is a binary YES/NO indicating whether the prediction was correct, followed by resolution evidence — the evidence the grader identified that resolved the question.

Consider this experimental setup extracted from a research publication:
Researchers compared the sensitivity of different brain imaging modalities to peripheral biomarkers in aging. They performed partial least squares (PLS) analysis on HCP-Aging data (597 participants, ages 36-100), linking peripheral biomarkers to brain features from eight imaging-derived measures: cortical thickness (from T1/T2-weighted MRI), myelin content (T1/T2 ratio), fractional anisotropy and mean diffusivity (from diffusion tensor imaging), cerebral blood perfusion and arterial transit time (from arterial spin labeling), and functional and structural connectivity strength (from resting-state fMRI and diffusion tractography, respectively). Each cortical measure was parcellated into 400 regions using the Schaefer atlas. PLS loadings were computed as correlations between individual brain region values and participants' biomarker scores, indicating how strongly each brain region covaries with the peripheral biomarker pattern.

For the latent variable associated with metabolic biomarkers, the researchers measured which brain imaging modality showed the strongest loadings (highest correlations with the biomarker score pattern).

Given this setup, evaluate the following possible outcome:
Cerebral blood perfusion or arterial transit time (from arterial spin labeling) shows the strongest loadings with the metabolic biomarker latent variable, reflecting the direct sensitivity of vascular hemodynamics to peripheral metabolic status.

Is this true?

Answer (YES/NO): YES